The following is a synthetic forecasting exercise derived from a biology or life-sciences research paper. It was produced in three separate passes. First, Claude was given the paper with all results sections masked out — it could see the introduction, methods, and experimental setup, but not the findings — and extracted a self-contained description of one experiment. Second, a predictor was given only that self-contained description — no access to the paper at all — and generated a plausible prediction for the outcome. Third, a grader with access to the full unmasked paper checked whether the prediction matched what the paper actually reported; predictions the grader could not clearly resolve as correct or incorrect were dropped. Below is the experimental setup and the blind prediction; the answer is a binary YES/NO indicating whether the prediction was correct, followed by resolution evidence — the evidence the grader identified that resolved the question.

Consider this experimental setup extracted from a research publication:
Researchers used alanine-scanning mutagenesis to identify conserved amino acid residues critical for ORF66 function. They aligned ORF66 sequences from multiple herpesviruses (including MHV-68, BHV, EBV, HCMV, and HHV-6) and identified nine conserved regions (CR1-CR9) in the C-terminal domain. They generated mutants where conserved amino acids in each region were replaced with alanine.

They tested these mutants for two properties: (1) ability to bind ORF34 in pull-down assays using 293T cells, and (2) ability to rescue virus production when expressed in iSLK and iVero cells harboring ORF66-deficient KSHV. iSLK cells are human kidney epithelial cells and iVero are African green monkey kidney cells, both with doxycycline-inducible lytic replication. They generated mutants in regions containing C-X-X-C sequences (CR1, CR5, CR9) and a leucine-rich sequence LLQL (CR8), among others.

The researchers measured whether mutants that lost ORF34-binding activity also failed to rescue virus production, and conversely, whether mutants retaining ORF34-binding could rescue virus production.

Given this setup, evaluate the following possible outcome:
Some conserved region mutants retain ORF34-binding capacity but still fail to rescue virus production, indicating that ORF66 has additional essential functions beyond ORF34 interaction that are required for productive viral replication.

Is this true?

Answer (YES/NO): YES